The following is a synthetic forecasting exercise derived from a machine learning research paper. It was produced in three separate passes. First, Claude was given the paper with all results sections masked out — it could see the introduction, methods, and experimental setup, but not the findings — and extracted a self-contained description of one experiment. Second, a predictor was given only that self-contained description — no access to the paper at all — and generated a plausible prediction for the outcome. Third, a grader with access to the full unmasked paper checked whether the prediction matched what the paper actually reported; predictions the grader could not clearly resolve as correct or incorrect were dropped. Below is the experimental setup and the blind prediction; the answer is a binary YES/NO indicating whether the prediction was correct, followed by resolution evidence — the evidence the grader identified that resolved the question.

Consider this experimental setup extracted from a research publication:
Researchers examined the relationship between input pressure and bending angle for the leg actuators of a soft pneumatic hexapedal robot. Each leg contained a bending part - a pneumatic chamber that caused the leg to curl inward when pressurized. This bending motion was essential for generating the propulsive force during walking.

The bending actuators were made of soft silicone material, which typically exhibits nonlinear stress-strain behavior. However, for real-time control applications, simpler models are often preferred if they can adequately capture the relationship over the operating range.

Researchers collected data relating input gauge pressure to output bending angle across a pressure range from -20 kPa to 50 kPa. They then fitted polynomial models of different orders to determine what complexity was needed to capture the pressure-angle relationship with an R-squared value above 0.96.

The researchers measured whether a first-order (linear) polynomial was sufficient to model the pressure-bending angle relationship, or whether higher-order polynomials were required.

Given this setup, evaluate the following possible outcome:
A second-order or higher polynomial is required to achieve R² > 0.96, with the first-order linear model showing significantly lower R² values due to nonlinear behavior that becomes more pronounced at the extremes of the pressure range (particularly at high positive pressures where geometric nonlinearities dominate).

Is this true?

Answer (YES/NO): NO